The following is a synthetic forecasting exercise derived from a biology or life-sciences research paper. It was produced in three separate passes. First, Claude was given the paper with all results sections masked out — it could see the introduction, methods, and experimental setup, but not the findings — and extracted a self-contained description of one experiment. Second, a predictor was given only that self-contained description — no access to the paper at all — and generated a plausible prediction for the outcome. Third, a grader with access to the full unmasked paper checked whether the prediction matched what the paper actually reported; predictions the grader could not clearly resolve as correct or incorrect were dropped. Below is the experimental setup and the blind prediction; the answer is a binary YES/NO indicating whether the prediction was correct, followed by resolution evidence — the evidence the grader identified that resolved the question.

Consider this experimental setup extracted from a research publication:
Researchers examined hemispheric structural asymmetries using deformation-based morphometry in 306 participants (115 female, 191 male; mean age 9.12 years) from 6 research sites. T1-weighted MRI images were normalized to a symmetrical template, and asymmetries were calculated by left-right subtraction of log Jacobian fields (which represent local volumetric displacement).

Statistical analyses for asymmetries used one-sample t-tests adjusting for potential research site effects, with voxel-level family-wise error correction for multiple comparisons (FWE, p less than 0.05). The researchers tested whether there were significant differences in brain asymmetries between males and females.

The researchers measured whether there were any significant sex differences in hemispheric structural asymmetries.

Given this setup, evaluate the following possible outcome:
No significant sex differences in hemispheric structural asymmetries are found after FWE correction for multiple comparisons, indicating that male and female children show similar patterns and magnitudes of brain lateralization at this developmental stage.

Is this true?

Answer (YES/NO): YES